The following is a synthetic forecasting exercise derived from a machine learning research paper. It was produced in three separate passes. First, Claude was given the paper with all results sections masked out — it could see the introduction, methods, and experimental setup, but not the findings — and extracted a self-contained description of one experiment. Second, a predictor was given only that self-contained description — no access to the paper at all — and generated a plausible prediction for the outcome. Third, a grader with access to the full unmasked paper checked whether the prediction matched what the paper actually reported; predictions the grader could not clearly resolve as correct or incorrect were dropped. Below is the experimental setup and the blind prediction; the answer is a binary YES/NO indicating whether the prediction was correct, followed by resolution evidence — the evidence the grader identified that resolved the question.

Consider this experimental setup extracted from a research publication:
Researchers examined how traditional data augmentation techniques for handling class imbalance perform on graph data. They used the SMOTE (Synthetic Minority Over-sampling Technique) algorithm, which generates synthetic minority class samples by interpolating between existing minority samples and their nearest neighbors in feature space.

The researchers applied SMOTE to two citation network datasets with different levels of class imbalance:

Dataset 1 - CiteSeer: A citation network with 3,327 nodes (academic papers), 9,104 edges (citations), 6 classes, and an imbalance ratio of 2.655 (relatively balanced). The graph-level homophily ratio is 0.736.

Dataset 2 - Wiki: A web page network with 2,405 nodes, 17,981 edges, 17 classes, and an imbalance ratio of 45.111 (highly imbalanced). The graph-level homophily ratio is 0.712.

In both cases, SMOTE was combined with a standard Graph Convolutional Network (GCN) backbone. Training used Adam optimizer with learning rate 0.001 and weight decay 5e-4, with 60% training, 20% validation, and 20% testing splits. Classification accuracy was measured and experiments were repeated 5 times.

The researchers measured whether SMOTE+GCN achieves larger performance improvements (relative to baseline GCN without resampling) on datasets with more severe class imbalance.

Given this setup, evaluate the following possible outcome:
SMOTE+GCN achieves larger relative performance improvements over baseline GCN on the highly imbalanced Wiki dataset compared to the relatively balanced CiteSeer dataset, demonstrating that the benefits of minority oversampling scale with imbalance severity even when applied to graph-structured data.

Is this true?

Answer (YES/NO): NO